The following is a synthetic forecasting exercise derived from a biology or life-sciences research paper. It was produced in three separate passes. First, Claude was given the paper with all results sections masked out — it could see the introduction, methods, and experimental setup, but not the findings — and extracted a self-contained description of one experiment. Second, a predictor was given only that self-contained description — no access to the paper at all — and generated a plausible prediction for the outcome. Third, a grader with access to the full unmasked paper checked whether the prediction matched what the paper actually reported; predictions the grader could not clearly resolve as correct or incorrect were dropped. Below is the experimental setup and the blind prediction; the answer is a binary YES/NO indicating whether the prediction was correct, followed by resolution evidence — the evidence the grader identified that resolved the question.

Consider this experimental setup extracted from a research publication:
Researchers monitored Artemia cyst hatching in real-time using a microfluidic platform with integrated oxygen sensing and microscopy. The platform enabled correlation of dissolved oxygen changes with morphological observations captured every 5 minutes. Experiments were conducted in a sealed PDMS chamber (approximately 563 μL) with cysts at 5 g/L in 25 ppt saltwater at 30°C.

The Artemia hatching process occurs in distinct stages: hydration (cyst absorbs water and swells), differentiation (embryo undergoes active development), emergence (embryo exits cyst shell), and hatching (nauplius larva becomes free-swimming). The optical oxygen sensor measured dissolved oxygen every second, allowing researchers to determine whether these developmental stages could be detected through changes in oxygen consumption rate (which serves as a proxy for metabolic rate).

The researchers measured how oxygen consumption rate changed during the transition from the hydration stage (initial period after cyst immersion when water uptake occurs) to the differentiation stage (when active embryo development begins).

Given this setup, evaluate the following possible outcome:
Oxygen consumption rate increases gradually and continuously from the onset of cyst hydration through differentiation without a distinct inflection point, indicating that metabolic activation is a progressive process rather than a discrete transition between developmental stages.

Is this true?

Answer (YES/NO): NO